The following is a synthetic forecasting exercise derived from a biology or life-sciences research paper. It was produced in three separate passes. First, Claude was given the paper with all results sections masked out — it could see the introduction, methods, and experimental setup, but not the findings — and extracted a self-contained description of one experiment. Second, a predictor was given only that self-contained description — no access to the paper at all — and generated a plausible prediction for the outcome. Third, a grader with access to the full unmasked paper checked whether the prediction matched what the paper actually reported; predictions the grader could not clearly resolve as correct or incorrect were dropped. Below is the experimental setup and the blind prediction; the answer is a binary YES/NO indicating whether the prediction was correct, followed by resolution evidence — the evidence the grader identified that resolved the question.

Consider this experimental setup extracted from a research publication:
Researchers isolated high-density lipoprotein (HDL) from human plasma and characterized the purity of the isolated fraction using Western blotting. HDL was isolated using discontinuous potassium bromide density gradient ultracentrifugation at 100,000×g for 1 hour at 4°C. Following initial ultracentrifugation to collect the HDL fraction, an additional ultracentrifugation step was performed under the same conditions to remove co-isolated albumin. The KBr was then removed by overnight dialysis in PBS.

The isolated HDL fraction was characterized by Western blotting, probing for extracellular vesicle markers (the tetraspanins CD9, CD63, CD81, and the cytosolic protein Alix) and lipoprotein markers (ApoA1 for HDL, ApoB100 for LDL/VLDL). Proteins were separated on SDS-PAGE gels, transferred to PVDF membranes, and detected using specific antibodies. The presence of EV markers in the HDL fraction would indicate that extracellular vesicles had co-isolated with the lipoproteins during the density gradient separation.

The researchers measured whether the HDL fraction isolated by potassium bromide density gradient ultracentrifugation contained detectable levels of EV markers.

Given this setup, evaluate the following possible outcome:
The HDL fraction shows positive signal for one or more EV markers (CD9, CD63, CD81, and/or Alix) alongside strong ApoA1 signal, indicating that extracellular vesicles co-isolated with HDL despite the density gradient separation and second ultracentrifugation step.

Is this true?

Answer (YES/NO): YES